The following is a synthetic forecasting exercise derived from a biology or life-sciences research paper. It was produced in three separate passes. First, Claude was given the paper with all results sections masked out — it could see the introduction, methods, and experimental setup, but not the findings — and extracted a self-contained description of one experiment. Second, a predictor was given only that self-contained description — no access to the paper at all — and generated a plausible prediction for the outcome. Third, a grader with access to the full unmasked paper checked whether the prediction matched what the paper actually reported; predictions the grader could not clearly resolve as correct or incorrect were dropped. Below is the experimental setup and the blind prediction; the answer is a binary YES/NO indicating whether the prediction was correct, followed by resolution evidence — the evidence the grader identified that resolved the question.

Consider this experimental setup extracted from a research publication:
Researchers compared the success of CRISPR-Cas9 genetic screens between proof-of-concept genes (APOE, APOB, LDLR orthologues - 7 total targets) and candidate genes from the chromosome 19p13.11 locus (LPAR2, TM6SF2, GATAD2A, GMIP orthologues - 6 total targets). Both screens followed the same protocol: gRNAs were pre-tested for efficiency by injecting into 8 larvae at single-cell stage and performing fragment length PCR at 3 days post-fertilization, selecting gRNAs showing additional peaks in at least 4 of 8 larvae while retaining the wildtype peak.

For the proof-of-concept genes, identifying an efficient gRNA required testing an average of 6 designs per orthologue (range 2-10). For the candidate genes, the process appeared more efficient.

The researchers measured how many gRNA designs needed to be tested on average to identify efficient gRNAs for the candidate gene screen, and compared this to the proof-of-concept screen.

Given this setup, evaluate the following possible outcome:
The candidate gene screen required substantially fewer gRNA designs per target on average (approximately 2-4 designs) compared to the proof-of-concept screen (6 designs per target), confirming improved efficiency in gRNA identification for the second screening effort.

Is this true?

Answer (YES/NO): YES